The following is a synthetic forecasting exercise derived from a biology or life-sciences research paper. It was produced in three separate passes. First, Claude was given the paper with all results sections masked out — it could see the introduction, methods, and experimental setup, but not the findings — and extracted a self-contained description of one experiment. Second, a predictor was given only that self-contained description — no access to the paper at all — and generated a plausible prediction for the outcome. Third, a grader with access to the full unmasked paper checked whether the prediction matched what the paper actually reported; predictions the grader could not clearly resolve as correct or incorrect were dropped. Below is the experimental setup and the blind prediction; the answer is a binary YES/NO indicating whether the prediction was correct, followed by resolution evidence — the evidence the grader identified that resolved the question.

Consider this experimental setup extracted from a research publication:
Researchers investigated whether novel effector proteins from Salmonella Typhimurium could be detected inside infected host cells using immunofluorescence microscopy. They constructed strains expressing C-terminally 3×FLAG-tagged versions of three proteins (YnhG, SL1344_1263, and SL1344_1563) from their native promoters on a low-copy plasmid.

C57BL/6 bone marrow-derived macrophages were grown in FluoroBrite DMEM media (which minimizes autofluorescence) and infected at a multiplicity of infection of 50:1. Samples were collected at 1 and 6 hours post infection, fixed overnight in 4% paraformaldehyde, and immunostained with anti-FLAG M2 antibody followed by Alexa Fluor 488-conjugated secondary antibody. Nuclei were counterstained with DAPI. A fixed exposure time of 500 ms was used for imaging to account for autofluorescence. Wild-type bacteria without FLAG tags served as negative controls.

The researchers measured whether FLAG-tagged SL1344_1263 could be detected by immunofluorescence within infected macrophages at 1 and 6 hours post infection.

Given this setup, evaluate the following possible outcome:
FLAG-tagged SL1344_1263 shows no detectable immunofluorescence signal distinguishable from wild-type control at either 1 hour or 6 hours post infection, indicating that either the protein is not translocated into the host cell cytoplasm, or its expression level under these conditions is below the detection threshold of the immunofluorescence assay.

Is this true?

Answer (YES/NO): YES